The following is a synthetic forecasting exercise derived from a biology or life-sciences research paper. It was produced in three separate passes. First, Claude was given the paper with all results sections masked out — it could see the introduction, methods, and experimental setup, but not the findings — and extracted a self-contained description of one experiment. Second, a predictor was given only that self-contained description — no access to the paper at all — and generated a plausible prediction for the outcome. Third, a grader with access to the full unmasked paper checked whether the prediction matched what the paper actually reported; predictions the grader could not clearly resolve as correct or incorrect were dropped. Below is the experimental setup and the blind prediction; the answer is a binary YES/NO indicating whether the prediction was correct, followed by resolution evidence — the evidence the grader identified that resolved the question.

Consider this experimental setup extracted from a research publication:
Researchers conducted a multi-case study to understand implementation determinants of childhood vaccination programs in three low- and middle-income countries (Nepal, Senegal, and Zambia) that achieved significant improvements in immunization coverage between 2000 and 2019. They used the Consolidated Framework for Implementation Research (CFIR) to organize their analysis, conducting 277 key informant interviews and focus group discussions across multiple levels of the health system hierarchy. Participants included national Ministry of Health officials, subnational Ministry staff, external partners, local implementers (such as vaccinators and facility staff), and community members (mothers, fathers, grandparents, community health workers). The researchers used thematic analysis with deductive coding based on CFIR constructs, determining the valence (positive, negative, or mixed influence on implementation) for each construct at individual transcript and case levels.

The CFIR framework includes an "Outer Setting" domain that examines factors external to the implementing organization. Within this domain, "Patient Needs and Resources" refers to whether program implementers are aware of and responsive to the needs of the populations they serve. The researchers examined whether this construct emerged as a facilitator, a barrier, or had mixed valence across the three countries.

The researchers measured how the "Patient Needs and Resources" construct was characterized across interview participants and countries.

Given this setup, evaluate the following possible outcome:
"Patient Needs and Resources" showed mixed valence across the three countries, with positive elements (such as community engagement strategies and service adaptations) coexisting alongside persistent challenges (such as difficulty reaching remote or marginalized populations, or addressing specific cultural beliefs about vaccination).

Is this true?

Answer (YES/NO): YES